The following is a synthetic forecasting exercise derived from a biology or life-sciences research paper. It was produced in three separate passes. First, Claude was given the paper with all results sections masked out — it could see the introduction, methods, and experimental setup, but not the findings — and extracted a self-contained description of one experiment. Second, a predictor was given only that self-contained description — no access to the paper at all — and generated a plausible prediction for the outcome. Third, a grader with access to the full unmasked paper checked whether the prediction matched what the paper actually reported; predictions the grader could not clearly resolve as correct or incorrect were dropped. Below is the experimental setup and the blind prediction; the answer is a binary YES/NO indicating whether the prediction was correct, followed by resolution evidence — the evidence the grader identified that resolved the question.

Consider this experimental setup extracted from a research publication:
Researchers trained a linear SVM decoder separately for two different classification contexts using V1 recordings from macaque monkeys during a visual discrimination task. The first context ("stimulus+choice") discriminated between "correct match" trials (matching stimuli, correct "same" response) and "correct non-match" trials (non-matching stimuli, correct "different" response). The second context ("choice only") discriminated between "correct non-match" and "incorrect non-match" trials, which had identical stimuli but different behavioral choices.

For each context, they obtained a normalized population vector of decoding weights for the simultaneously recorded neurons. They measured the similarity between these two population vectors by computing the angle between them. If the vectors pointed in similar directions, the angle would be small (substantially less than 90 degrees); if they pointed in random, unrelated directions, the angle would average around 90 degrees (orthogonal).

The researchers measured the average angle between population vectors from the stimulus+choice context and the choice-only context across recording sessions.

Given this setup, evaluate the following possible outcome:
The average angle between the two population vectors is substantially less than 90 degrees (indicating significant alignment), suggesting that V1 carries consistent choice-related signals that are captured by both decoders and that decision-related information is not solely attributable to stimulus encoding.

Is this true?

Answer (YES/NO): NO